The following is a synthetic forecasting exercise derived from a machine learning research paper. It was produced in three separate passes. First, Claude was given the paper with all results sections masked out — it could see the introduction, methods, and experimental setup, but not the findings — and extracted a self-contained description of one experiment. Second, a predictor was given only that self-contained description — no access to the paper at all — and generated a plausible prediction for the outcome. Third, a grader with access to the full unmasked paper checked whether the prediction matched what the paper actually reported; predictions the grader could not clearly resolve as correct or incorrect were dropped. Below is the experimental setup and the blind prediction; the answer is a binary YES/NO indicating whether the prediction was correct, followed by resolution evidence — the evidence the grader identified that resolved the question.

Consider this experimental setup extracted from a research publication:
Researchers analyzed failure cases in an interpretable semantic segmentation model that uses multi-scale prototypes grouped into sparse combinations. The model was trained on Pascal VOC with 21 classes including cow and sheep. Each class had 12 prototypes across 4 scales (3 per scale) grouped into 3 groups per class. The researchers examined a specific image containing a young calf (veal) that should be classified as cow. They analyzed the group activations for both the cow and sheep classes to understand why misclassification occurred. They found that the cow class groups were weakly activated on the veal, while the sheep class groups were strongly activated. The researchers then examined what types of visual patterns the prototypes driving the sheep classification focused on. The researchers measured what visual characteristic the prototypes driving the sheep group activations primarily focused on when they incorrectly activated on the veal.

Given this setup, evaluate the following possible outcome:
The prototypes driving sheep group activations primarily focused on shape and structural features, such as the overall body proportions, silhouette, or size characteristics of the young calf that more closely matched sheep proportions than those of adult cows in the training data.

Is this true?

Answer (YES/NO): NO